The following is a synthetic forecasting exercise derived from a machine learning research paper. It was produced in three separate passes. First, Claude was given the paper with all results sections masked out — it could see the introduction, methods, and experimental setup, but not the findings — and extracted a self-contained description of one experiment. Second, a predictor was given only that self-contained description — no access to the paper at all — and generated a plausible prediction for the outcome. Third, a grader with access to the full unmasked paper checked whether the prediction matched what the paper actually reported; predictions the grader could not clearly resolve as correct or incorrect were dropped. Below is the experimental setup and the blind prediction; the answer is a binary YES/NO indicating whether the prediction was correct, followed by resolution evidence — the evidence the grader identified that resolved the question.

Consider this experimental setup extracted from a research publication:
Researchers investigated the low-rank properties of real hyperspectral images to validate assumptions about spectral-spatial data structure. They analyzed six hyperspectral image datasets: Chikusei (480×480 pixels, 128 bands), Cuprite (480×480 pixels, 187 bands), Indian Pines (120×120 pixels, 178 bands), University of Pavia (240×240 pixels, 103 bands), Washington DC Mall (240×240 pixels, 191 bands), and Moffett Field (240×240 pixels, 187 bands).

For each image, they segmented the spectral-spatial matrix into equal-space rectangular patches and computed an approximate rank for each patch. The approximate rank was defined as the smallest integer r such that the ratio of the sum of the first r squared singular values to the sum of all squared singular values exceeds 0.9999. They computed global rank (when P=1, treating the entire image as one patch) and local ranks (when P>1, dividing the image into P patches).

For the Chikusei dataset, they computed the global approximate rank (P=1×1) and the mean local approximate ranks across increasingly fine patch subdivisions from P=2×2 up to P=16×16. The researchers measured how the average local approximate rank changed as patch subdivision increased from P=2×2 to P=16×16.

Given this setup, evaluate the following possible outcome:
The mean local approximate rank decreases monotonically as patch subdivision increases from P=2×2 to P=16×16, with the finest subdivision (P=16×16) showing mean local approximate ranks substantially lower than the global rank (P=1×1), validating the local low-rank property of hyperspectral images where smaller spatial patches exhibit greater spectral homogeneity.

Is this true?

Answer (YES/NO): YES